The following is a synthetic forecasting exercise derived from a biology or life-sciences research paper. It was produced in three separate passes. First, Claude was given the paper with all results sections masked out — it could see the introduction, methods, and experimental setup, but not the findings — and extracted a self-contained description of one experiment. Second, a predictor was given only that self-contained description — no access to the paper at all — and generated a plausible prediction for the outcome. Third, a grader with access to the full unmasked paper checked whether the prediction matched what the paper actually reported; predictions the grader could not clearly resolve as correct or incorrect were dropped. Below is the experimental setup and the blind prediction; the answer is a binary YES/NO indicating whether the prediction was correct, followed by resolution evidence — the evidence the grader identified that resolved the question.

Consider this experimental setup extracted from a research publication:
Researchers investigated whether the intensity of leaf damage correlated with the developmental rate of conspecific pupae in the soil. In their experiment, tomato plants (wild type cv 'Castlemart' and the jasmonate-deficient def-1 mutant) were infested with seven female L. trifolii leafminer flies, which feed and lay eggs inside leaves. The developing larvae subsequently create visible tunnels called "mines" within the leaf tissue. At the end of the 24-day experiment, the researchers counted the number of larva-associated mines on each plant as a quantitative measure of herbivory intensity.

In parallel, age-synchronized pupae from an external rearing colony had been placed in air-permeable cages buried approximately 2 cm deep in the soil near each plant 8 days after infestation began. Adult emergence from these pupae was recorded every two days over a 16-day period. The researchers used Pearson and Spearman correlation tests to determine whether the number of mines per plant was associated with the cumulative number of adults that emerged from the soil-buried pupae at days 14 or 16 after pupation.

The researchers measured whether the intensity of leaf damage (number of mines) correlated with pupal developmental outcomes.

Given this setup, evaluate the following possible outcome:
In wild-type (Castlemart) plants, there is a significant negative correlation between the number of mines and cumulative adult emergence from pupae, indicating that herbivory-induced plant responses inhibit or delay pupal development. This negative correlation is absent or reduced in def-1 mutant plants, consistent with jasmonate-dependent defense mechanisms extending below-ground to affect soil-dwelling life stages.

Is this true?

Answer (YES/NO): NO